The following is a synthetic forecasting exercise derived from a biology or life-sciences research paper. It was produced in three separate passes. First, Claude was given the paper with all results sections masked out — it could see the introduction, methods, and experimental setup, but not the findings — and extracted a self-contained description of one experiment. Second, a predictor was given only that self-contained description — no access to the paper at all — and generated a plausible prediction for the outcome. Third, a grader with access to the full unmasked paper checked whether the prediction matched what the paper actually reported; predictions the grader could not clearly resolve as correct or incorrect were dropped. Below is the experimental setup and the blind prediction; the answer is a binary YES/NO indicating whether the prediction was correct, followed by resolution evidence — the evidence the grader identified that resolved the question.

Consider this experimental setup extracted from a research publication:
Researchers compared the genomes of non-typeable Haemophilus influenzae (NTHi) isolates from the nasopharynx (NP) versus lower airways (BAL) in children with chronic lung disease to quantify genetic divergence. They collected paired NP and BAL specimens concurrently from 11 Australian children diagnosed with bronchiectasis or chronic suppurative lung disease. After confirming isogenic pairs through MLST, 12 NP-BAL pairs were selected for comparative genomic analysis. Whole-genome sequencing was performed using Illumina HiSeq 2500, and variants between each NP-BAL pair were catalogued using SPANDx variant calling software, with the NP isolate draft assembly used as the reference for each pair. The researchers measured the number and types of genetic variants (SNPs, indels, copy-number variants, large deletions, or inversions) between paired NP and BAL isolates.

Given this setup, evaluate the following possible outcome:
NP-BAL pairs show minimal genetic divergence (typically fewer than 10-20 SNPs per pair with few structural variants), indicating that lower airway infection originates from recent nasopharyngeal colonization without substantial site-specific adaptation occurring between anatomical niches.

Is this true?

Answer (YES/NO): NO